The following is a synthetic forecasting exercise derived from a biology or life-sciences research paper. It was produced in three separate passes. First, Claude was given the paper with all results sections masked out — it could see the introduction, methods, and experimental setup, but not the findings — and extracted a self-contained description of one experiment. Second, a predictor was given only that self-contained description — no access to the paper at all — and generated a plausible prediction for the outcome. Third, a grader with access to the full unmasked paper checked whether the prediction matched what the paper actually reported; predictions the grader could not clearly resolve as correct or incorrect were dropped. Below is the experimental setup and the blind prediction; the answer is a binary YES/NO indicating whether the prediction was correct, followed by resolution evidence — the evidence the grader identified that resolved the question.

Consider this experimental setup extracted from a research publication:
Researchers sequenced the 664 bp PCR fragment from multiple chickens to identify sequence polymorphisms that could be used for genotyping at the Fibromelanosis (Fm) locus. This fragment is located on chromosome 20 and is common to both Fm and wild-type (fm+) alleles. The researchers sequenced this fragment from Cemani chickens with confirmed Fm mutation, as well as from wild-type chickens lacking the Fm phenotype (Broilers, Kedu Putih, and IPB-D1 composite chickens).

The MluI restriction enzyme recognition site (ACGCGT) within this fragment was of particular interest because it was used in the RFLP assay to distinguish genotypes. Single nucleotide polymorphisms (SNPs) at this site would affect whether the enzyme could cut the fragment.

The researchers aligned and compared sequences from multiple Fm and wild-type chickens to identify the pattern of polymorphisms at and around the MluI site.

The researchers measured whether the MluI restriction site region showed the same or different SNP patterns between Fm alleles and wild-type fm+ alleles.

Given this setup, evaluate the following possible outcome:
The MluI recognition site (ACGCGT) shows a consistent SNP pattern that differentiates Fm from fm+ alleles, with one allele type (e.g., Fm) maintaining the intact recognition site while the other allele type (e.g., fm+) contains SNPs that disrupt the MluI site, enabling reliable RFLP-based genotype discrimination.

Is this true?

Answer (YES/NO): NO